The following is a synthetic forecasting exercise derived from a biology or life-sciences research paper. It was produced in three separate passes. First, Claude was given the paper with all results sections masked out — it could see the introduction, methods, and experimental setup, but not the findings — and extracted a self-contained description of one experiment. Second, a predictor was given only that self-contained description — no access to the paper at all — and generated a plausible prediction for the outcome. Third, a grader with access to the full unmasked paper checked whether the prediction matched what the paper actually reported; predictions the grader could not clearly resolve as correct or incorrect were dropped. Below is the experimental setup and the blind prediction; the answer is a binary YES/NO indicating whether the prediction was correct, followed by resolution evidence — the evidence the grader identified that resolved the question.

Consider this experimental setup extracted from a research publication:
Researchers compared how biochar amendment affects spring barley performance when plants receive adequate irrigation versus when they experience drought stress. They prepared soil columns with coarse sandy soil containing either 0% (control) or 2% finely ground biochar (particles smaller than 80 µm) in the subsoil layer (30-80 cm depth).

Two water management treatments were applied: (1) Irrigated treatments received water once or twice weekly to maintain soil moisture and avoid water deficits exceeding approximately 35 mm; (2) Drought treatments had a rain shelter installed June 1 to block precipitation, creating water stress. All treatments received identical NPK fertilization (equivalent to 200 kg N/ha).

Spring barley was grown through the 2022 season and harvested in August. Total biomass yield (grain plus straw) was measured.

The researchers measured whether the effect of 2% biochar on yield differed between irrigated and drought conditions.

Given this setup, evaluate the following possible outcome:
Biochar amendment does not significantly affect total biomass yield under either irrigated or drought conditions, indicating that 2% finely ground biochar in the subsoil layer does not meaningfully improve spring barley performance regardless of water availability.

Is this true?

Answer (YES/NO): NO